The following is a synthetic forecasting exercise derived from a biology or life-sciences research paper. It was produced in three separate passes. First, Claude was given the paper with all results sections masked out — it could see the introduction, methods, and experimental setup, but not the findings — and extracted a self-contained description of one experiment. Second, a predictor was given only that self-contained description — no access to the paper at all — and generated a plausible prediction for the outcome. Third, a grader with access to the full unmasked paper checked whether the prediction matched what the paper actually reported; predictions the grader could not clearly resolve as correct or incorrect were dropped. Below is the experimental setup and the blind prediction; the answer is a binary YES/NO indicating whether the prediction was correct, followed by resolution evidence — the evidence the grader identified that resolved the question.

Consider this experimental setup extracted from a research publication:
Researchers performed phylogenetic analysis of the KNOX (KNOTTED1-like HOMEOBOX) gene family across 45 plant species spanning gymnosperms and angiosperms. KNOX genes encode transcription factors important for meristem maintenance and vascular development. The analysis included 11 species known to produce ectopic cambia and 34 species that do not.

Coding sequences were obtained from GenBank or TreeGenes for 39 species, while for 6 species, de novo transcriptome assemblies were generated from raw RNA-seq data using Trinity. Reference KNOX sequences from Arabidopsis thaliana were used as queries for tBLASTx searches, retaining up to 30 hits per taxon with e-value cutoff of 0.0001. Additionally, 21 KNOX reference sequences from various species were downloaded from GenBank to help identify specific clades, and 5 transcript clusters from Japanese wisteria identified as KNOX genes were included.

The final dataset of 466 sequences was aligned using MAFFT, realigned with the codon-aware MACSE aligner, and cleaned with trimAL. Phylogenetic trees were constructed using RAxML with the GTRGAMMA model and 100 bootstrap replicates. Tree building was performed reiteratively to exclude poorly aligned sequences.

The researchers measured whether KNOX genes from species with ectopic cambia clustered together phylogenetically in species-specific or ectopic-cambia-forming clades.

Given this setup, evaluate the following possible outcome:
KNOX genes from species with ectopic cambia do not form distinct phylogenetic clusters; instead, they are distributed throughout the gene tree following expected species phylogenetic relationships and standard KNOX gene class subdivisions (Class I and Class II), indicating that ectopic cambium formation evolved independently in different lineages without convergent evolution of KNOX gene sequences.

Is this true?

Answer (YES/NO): YES